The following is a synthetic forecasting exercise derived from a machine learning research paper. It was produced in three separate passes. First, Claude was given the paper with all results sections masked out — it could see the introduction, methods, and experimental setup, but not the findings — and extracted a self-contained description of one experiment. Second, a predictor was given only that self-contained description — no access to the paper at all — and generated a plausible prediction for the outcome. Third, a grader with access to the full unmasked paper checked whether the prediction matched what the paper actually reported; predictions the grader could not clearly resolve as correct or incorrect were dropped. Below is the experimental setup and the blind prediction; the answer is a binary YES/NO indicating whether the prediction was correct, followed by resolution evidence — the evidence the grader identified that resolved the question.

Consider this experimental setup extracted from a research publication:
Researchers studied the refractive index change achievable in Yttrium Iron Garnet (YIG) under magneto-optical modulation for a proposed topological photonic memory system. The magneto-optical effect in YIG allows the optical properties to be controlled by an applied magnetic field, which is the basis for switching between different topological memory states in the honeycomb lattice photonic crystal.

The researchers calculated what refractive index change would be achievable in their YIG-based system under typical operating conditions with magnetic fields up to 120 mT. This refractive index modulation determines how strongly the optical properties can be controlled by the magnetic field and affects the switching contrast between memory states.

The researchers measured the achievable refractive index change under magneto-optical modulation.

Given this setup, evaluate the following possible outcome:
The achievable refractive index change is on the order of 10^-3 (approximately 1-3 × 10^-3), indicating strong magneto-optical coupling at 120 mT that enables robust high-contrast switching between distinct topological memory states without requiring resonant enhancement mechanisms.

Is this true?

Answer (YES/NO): NO